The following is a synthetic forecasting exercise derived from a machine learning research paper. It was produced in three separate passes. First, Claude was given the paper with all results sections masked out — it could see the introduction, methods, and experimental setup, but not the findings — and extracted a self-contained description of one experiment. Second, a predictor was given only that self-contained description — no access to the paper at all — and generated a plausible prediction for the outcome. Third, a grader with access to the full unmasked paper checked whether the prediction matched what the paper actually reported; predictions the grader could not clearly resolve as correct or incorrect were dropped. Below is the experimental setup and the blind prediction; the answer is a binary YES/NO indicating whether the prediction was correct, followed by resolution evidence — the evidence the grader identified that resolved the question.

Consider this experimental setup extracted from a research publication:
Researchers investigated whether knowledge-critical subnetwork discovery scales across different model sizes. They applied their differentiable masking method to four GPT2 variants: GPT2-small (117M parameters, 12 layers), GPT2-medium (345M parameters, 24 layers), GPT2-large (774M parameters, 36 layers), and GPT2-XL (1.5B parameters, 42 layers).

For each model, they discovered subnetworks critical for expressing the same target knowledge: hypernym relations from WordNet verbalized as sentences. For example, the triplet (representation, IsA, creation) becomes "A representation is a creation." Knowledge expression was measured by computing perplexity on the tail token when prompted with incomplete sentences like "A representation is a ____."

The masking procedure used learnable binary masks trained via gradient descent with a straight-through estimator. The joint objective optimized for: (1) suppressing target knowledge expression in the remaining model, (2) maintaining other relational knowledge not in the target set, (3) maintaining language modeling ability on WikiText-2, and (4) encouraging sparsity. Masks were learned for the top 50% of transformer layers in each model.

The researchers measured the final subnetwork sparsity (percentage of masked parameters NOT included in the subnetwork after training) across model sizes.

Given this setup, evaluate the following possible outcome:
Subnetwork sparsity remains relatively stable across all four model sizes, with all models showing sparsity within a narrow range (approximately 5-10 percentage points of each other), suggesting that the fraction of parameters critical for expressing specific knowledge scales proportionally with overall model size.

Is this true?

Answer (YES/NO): YES